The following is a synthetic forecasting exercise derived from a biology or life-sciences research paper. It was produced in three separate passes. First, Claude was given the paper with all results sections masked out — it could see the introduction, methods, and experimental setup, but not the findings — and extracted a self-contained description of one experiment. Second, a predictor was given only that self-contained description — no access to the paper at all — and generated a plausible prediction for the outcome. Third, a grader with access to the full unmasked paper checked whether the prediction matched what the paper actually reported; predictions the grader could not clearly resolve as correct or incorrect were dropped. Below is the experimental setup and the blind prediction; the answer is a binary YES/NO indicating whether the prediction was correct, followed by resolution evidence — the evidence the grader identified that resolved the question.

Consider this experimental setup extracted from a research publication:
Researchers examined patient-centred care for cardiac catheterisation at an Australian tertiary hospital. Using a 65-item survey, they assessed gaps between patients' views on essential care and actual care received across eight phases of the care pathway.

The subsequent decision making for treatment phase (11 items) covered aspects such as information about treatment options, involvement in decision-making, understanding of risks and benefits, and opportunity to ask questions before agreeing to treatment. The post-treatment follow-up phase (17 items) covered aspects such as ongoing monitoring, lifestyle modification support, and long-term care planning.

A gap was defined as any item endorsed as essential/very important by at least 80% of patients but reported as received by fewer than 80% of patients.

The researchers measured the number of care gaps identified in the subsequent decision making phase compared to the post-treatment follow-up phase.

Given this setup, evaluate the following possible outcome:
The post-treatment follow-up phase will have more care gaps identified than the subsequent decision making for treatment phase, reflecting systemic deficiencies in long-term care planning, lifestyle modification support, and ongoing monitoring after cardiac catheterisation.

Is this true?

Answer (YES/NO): NO